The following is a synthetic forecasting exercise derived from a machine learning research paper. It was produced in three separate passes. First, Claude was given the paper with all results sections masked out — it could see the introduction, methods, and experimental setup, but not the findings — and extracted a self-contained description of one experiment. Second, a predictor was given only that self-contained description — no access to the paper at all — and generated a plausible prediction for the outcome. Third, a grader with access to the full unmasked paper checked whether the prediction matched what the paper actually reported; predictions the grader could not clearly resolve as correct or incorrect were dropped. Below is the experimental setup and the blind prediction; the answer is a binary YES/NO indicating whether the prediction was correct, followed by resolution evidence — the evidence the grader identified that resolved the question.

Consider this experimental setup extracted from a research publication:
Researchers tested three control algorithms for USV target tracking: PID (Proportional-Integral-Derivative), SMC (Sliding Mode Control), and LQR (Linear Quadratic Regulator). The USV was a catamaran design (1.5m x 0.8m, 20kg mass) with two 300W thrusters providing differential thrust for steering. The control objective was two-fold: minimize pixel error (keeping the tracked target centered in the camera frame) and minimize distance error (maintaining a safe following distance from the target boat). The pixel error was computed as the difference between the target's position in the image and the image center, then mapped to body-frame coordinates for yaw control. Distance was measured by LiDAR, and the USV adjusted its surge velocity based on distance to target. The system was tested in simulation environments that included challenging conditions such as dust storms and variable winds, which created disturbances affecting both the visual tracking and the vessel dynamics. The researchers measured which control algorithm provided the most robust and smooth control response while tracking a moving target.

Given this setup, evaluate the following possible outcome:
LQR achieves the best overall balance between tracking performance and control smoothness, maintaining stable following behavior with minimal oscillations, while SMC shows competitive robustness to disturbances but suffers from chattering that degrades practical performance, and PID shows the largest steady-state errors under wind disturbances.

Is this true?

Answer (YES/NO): NO